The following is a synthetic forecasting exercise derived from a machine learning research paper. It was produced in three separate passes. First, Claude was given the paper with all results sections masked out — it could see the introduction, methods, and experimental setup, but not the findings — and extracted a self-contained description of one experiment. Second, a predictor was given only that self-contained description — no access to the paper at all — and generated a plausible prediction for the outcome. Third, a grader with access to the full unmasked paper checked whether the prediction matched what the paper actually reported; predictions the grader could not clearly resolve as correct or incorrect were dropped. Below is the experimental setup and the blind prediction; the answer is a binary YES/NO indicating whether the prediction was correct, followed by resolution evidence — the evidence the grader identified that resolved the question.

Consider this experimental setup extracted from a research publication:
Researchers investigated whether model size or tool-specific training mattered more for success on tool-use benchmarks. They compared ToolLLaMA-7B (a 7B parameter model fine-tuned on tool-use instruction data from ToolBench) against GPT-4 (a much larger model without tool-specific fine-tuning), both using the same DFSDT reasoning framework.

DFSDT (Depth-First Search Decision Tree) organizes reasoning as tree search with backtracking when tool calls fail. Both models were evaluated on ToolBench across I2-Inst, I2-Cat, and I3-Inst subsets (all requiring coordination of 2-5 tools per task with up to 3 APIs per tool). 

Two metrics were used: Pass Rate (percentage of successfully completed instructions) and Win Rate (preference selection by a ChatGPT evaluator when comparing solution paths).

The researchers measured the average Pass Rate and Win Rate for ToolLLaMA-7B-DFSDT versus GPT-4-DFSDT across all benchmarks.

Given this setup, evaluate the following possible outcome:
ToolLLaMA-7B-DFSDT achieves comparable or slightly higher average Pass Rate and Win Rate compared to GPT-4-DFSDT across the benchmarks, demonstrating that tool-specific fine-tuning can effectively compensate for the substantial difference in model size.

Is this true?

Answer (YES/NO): NO